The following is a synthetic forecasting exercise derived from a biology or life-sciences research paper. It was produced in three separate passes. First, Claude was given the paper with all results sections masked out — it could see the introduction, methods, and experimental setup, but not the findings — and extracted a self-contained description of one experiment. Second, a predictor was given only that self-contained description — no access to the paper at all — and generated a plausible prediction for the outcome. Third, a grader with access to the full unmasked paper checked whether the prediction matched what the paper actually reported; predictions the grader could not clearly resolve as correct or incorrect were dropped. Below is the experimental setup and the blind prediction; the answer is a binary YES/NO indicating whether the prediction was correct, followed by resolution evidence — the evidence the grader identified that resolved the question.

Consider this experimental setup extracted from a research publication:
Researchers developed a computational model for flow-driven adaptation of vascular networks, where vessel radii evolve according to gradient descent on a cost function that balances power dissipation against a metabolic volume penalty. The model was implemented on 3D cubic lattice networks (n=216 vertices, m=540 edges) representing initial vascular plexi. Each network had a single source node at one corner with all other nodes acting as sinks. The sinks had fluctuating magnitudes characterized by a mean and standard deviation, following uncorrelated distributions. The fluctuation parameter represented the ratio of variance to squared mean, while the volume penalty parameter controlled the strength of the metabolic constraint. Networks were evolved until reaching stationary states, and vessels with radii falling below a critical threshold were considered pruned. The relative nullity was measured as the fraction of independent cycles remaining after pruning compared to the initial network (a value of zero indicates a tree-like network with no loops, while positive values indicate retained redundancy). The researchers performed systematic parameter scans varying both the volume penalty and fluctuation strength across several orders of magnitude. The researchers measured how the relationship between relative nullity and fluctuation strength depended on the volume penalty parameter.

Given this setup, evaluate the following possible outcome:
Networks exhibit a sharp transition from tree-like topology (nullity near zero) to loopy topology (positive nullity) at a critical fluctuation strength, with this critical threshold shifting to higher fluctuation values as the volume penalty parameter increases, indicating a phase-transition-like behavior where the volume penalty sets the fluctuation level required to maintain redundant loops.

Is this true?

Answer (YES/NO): NO